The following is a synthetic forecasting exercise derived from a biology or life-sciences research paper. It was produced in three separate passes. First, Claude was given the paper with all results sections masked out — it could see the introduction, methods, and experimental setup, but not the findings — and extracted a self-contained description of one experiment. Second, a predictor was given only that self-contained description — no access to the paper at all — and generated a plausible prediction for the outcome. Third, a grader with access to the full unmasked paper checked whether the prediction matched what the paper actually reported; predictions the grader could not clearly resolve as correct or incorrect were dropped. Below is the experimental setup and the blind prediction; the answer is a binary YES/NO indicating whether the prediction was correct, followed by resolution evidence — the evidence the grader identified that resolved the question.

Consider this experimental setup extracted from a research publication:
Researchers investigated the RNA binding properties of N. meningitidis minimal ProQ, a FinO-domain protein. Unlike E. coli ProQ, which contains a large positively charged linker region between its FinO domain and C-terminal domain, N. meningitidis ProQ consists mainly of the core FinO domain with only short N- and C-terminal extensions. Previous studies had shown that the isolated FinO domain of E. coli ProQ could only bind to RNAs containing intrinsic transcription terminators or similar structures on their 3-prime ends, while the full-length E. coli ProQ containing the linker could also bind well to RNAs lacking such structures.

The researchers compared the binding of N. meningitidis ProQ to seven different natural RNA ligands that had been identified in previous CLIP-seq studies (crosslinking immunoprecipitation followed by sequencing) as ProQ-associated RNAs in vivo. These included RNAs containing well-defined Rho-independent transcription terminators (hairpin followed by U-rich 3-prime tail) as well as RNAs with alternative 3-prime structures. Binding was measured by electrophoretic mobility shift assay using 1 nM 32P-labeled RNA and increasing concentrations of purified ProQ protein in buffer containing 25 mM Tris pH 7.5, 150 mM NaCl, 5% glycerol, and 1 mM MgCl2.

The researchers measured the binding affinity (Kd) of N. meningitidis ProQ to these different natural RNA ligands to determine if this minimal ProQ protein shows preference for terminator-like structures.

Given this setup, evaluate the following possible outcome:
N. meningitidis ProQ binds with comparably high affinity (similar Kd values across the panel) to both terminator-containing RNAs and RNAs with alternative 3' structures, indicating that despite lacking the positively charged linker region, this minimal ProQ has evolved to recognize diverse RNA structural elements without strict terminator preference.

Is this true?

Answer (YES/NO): NO